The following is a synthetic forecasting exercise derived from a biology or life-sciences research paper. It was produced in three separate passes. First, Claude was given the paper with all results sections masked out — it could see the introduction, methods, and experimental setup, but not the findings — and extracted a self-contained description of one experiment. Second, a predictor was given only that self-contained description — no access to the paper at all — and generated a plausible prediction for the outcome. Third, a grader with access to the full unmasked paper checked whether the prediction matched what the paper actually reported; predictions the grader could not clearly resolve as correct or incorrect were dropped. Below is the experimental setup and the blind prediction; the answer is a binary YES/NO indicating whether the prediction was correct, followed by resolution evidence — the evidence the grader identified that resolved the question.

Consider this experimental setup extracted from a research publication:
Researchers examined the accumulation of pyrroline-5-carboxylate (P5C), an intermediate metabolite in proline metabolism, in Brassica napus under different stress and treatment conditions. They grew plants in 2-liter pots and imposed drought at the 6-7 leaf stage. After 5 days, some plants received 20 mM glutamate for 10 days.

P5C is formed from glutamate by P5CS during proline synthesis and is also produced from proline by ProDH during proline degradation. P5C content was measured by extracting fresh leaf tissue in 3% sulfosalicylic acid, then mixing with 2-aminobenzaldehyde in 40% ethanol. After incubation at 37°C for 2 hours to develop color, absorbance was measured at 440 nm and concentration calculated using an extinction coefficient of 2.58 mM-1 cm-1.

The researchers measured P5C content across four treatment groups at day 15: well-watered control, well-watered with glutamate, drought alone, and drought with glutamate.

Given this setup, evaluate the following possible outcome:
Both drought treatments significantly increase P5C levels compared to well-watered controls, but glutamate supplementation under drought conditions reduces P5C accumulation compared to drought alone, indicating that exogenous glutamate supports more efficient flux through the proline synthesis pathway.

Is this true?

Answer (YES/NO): NO